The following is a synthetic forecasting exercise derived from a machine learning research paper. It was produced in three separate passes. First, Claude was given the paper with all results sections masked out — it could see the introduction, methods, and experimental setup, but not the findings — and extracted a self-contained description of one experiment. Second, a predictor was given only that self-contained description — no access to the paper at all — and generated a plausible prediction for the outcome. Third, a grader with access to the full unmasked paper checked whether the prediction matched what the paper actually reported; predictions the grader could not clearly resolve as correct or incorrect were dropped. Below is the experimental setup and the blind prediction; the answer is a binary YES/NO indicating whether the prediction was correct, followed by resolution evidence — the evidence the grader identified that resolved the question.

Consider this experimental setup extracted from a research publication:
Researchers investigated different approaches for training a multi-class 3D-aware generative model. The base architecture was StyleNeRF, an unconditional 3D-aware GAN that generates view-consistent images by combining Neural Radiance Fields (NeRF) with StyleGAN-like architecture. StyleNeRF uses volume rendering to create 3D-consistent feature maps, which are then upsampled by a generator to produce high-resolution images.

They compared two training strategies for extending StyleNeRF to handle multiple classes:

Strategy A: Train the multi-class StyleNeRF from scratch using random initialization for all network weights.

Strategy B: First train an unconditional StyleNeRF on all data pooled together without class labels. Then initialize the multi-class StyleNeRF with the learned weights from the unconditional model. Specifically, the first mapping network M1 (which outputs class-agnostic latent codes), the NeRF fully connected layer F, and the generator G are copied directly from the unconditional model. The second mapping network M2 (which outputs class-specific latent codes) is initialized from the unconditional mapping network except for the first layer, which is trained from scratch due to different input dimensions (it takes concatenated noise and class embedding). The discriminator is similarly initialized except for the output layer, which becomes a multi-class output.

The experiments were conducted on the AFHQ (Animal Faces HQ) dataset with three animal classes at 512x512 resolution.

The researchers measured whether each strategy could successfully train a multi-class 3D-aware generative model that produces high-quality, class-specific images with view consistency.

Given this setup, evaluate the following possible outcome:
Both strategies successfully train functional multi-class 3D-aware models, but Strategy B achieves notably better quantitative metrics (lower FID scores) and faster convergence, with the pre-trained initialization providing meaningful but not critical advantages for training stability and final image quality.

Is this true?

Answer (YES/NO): NO